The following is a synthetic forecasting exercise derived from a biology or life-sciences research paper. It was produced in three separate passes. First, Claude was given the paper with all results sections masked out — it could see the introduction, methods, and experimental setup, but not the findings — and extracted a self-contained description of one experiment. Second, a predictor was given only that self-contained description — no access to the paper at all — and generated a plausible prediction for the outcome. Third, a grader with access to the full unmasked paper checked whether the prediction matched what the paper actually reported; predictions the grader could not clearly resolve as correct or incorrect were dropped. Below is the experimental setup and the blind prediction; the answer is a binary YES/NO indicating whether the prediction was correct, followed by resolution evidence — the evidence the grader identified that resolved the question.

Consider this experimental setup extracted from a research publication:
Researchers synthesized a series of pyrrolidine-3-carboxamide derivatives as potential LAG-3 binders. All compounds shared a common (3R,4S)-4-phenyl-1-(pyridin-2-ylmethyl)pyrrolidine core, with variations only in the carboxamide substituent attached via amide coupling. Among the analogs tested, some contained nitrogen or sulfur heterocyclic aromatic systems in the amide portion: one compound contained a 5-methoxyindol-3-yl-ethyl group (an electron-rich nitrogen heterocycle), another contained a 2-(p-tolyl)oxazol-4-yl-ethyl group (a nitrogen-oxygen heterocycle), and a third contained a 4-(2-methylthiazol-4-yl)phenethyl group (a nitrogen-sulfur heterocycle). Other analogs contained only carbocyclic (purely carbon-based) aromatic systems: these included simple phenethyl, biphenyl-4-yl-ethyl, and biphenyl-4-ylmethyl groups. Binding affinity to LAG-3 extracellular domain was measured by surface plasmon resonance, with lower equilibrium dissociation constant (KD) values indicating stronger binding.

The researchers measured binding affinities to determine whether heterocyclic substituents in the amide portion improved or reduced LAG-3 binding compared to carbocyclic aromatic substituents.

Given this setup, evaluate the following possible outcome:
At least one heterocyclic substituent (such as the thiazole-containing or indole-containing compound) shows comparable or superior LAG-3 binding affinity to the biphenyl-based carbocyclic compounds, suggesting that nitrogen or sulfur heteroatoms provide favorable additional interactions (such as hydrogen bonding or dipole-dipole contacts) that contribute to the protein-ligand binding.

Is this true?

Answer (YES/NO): NO